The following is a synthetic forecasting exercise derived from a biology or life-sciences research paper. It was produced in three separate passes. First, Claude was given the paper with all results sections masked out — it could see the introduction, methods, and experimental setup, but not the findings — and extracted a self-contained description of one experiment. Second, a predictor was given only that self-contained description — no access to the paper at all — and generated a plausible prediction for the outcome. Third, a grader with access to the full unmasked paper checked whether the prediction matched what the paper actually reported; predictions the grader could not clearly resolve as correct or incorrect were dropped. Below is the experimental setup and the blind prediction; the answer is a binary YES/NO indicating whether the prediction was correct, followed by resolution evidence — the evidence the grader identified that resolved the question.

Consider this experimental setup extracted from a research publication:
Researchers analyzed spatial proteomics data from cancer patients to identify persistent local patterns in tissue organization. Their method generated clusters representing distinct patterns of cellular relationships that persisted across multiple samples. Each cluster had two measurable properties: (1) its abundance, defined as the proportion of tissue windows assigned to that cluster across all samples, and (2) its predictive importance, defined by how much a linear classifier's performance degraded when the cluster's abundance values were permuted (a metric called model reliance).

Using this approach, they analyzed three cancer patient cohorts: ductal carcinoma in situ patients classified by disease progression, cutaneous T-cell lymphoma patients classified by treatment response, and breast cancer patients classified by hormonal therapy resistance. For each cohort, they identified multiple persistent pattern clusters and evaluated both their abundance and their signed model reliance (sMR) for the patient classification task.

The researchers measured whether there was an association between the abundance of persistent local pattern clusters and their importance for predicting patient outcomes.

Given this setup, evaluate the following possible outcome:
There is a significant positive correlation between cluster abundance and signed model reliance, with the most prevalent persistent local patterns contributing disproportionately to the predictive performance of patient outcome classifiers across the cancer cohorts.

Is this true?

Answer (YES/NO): NO